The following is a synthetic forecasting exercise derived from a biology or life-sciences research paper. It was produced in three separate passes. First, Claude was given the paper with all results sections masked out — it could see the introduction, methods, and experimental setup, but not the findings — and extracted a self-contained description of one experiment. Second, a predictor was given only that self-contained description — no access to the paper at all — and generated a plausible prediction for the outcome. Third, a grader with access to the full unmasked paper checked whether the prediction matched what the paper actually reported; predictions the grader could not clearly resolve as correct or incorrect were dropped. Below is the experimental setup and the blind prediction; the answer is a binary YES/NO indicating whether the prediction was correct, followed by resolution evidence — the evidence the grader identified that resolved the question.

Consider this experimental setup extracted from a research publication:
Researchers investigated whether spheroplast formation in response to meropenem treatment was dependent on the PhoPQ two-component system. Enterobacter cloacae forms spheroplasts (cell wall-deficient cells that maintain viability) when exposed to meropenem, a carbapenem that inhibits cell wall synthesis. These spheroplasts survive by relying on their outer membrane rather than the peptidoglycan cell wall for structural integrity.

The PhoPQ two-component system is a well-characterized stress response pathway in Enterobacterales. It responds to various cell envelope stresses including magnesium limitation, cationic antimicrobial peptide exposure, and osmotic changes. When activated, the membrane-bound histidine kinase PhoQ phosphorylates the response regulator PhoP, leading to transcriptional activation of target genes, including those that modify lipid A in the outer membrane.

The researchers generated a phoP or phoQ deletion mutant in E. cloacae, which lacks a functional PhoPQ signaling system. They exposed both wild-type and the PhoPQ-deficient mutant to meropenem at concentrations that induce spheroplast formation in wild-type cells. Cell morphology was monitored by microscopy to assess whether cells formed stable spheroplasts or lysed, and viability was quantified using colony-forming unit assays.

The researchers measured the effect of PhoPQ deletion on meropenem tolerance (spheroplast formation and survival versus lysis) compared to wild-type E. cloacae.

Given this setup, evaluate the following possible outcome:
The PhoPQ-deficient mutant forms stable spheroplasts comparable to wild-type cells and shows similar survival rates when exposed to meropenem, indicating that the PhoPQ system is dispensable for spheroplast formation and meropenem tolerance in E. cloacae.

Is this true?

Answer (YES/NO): NO